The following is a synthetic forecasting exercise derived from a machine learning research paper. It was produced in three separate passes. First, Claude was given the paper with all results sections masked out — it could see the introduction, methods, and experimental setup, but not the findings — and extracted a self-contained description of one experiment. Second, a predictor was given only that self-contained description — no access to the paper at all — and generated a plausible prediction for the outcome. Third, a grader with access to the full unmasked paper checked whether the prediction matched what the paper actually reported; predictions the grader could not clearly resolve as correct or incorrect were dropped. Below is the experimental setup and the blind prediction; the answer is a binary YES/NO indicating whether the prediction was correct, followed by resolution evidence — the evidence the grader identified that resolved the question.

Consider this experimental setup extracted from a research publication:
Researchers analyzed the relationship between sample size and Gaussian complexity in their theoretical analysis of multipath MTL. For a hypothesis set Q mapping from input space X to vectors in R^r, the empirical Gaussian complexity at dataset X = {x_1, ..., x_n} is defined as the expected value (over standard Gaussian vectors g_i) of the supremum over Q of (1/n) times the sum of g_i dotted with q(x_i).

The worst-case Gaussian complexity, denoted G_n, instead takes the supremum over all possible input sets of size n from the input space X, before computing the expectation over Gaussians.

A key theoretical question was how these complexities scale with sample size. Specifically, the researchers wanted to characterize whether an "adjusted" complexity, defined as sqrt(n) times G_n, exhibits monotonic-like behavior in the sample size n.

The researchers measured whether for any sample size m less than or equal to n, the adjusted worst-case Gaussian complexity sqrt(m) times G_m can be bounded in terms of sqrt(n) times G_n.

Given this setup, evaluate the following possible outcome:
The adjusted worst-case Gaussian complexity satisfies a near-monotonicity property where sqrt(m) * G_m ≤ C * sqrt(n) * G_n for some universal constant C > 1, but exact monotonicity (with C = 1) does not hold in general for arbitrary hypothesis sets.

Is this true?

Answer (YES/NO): NO